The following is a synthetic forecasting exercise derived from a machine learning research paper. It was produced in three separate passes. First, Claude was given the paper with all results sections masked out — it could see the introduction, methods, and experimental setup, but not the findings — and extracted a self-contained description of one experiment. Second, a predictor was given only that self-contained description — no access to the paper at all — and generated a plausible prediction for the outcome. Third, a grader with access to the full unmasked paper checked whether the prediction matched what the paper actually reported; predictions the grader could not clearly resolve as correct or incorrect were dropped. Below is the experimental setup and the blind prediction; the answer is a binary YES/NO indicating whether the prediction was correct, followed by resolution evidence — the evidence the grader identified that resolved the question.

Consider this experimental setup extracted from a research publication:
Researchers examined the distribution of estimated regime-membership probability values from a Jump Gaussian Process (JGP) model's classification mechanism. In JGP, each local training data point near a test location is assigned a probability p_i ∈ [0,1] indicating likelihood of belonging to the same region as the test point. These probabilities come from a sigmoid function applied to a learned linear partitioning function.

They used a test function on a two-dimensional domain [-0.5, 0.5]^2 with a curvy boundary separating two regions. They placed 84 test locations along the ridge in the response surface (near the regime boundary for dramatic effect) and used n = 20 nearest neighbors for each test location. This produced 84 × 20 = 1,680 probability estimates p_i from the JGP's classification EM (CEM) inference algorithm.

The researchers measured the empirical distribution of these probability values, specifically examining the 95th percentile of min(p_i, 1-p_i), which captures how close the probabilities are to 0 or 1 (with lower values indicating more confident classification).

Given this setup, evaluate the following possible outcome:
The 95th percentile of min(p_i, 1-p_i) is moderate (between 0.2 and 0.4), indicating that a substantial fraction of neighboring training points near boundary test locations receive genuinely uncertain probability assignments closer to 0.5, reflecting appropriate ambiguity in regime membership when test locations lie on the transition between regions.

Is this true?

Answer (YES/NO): NO